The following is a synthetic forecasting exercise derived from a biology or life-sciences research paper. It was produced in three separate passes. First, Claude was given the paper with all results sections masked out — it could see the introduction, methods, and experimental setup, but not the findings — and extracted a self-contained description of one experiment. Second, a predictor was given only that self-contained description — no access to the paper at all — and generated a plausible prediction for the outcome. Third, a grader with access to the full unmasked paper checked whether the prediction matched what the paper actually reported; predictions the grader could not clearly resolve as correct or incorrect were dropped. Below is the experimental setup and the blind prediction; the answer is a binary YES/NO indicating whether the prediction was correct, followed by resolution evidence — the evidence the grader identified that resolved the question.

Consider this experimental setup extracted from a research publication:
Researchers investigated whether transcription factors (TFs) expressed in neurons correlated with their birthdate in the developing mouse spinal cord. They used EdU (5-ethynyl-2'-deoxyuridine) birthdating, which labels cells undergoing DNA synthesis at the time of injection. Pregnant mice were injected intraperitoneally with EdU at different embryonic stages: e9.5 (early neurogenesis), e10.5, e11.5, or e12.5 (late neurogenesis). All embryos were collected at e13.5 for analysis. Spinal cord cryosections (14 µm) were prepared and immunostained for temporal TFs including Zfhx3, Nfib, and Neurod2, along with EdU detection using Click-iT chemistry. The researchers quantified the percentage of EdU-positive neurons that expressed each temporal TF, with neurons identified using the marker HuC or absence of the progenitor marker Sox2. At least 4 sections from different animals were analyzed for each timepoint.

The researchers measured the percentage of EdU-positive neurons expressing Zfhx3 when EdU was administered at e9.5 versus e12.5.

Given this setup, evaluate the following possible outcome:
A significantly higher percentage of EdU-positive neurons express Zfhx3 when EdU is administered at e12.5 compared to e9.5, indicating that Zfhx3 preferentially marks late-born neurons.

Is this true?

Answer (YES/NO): NO